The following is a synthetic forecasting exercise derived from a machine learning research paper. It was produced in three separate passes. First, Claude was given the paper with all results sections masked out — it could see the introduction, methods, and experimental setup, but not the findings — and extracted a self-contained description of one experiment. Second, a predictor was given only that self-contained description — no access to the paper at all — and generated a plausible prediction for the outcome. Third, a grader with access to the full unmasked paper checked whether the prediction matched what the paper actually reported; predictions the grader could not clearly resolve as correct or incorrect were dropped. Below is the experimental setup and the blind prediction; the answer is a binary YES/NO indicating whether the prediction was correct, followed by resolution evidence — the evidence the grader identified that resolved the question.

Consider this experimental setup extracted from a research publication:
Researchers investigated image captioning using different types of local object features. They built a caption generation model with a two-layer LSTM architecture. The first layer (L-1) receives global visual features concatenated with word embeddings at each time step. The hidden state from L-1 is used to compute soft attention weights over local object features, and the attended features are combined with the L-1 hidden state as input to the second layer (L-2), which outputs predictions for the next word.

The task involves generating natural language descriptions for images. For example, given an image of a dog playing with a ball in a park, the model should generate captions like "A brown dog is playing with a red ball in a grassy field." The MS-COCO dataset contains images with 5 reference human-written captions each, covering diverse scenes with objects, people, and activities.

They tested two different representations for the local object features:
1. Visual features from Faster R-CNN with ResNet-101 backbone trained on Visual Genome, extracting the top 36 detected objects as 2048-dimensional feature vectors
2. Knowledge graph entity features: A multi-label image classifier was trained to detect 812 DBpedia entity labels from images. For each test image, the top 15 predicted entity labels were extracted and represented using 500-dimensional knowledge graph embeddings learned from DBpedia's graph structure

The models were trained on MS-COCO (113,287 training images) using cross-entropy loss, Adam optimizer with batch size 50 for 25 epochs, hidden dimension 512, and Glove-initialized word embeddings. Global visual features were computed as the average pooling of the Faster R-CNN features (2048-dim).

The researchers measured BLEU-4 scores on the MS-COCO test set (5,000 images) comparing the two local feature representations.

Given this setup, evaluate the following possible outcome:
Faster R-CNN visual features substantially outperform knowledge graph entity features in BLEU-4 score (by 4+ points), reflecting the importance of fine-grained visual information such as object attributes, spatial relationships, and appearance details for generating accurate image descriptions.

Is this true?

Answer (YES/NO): NO